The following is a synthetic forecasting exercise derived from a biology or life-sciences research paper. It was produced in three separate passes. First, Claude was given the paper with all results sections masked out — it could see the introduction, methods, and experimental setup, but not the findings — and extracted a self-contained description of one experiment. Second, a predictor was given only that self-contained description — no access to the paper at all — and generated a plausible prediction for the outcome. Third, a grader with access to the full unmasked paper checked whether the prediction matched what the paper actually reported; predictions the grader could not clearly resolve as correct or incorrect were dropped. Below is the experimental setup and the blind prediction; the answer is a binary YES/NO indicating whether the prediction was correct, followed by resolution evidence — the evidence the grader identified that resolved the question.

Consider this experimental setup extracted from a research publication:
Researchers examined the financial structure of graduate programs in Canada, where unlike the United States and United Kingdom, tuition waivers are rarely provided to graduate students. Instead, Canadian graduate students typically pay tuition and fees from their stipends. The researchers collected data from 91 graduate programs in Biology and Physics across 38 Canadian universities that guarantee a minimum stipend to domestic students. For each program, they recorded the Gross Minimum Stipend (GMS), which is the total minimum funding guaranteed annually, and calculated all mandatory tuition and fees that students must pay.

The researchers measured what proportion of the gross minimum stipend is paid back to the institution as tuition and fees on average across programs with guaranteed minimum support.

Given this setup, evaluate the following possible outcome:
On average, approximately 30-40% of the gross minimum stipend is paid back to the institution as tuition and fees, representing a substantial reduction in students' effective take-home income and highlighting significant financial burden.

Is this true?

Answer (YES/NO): YES